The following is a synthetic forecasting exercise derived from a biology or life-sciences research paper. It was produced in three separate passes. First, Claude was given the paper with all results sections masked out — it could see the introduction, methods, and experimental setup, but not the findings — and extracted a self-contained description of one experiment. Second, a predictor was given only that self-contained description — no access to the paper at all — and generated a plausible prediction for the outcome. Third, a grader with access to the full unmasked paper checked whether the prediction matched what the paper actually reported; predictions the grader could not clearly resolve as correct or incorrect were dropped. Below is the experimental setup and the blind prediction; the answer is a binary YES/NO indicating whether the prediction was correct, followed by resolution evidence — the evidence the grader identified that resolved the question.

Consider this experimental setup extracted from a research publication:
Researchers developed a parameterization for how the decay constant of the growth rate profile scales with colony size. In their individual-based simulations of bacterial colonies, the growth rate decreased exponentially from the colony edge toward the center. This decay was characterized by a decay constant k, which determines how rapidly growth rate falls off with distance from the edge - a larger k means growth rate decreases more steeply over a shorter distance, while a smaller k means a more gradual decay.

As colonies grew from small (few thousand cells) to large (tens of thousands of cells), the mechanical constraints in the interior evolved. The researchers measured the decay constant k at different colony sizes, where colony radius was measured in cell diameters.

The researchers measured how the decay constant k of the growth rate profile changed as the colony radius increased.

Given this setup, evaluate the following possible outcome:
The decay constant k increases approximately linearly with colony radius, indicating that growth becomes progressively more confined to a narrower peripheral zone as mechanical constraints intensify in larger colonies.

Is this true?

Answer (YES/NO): NO